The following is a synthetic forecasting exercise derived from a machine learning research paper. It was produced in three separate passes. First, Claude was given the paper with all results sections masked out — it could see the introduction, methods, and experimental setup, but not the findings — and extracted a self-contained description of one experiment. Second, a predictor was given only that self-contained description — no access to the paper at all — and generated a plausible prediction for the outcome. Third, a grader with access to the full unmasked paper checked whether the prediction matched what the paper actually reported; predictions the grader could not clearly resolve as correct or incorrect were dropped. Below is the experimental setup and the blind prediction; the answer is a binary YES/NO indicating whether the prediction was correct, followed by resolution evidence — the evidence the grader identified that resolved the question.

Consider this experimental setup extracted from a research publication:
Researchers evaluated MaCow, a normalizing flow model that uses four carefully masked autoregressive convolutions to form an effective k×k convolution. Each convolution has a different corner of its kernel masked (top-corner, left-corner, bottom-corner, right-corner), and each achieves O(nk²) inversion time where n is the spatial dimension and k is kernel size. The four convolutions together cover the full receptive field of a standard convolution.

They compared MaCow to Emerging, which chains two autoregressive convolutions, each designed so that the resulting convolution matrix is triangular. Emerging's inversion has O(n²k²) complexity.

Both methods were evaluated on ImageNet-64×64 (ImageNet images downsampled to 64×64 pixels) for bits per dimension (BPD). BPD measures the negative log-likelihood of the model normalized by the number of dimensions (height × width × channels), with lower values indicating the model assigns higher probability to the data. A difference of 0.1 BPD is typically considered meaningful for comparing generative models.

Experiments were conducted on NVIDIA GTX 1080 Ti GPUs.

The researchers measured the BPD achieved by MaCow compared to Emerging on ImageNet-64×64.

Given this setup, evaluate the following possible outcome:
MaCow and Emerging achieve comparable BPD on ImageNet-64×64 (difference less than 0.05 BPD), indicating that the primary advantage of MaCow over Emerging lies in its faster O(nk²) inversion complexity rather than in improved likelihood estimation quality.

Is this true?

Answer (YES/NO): NO